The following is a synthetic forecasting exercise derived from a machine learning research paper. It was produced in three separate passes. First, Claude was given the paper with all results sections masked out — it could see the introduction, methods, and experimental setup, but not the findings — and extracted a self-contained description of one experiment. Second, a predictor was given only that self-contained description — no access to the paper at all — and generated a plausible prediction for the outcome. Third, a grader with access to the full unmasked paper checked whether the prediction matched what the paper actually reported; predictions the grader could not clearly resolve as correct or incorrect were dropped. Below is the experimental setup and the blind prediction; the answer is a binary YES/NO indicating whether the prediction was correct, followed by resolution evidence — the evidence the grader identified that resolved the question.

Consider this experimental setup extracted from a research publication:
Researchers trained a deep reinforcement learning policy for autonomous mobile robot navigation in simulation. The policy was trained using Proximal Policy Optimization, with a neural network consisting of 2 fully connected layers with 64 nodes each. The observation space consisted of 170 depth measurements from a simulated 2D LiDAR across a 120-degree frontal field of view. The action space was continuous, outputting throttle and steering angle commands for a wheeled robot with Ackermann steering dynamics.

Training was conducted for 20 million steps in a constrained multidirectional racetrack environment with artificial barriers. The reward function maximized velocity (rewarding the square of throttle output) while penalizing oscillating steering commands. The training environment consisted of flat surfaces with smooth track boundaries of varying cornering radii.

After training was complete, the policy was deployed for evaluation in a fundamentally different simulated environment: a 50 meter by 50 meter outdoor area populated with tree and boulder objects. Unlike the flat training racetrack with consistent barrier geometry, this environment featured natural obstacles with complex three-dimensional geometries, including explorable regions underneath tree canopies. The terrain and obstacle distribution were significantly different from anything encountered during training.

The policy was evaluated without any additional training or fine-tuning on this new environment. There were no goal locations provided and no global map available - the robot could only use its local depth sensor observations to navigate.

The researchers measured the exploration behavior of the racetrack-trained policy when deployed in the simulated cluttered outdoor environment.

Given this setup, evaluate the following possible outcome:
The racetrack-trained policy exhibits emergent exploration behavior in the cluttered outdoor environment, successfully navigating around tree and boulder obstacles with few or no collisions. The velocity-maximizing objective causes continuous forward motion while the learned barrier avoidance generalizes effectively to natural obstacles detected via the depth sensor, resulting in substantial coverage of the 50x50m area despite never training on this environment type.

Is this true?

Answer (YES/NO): YES